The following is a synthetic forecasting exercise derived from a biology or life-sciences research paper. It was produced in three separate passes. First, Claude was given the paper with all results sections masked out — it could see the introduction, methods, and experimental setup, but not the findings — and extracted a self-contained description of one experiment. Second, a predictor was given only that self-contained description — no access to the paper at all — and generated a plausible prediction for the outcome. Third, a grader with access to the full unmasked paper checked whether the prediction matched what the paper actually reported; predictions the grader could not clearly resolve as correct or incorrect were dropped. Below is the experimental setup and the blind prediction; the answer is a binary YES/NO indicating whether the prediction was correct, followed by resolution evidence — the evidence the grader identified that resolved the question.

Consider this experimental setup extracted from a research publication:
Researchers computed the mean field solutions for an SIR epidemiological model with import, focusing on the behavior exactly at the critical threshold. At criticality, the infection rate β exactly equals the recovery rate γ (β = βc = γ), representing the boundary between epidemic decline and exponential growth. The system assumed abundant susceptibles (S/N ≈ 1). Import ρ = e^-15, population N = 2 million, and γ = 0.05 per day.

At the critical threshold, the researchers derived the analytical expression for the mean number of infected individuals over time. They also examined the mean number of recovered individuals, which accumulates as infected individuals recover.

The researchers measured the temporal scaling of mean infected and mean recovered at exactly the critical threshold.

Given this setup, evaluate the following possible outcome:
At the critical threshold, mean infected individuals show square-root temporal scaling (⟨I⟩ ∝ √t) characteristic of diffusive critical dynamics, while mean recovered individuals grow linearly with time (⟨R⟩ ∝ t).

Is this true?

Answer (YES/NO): NO